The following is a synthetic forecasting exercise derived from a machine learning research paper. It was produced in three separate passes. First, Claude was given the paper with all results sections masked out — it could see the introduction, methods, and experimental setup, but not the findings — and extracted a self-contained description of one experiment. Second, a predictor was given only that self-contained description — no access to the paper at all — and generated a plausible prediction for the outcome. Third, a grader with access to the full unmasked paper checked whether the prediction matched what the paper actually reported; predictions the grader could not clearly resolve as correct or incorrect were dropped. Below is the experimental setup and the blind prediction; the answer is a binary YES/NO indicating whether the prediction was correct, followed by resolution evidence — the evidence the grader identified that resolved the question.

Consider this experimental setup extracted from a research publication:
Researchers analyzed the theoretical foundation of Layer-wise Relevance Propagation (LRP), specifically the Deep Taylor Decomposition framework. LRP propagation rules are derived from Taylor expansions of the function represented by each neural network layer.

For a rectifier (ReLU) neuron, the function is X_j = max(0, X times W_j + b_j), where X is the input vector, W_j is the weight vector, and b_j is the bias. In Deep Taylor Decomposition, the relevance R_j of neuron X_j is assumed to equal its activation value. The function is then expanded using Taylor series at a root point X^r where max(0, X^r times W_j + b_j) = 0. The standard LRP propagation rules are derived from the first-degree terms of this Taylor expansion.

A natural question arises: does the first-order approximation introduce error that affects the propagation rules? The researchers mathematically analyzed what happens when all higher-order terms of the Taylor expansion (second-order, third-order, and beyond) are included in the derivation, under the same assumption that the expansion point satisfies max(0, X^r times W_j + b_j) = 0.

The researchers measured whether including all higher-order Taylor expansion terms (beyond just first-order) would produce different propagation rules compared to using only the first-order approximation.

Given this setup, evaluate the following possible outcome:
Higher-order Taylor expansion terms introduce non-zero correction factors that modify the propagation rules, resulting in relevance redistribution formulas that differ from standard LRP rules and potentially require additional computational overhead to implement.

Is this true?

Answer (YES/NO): NO